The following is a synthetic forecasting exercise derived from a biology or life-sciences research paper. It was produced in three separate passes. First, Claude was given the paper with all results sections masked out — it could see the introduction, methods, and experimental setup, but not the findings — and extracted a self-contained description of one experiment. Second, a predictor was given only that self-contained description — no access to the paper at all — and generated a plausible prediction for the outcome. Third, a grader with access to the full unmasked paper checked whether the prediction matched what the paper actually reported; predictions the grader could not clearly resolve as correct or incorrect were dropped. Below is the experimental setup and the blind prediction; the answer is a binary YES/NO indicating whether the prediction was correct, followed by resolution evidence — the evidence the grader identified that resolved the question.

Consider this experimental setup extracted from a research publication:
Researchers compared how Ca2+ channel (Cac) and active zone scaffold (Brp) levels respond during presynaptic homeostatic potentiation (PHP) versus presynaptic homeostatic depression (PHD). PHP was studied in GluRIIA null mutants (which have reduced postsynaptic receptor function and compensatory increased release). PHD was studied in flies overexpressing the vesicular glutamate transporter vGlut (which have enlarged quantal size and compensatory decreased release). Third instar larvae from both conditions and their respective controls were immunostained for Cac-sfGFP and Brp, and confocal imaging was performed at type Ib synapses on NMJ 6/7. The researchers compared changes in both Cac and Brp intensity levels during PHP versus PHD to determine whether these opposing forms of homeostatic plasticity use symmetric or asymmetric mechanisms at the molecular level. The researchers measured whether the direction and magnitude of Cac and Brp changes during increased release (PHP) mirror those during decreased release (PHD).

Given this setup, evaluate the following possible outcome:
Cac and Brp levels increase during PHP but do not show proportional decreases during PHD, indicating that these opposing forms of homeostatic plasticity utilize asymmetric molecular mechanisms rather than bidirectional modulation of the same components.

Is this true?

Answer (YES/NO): YES